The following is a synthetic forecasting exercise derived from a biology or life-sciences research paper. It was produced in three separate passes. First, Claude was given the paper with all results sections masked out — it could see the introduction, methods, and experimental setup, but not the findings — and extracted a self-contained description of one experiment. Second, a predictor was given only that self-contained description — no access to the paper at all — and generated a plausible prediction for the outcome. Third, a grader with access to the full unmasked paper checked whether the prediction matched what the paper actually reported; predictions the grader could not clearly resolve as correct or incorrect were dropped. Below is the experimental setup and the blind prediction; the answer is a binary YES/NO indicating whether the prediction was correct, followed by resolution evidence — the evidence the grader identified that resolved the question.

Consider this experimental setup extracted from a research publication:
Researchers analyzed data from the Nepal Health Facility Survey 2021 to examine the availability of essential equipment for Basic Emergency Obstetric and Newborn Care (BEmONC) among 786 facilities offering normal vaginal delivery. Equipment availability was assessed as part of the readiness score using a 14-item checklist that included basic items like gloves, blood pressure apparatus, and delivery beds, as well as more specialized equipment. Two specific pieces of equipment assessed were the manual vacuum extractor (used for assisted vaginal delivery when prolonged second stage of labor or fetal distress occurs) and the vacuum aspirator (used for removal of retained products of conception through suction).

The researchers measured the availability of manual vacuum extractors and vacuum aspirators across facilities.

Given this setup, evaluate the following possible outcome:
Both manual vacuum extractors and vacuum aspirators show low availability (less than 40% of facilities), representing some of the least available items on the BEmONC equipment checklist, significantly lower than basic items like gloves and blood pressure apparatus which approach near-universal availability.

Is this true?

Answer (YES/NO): YES